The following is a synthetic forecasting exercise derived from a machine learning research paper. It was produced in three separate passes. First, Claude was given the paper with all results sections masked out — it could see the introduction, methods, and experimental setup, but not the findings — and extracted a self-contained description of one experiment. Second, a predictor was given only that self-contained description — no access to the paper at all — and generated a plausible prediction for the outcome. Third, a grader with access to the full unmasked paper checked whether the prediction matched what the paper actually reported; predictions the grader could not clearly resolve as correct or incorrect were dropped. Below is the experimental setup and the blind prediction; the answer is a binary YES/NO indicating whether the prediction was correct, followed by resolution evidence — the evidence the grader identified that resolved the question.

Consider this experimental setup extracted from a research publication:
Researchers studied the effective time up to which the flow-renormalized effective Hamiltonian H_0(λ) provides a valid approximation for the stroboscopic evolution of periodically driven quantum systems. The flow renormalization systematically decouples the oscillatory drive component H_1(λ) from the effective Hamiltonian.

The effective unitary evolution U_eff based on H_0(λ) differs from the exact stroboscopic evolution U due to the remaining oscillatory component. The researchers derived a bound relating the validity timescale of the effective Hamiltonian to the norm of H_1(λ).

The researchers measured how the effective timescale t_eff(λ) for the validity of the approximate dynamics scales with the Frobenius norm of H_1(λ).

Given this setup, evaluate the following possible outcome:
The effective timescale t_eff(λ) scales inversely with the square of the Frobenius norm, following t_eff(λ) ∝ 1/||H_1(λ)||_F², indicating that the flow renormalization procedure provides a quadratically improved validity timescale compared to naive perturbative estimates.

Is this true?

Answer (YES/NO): NO